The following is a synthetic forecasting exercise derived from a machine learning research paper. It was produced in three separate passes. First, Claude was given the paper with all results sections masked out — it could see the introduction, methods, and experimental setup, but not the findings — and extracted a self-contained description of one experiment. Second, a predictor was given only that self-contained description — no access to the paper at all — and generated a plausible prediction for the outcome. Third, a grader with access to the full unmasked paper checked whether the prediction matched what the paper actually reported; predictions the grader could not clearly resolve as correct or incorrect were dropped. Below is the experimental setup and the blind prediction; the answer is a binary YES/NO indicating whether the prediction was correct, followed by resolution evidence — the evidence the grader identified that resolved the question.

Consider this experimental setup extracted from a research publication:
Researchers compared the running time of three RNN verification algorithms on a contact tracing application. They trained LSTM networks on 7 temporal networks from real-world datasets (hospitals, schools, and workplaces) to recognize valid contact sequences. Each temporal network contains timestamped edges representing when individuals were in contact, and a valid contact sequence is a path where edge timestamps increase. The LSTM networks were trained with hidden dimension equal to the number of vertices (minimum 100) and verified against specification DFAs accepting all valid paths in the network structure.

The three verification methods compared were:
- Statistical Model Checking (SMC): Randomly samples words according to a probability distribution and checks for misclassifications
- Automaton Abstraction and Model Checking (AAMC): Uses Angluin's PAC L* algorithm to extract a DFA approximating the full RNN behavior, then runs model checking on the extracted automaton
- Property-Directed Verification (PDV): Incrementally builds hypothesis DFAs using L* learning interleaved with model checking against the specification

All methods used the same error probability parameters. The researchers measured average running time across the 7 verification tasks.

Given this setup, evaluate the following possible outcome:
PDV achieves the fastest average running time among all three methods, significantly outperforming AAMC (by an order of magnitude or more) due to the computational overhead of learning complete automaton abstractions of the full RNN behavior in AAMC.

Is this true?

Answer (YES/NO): YES